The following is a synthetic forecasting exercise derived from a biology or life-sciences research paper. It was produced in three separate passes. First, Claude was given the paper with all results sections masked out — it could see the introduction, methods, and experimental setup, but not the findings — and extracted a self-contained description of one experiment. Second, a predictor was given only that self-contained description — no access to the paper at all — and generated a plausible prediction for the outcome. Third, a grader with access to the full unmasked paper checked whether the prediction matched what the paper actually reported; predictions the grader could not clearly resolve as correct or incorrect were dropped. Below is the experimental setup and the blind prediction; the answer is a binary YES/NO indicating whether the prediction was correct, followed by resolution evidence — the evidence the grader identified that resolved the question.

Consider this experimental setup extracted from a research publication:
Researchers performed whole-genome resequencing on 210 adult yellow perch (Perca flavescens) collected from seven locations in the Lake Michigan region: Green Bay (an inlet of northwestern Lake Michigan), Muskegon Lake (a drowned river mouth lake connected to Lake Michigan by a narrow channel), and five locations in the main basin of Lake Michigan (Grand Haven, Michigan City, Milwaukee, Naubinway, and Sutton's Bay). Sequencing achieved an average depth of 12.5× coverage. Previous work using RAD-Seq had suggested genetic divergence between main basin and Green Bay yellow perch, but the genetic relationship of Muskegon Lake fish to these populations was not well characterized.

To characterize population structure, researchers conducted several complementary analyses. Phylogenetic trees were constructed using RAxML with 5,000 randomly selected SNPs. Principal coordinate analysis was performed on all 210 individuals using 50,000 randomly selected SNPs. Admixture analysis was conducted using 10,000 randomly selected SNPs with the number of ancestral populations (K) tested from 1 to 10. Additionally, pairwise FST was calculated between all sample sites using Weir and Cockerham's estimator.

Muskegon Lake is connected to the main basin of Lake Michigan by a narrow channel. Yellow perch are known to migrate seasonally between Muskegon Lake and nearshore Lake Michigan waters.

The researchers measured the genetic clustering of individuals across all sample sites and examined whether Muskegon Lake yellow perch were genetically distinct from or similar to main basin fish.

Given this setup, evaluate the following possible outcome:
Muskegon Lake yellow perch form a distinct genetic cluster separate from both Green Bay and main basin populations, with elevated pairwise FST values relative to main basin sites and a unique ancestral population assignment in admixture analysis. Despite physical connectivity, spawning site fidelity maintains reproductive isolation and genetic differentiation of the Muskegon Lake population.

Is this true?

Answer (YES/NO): YES